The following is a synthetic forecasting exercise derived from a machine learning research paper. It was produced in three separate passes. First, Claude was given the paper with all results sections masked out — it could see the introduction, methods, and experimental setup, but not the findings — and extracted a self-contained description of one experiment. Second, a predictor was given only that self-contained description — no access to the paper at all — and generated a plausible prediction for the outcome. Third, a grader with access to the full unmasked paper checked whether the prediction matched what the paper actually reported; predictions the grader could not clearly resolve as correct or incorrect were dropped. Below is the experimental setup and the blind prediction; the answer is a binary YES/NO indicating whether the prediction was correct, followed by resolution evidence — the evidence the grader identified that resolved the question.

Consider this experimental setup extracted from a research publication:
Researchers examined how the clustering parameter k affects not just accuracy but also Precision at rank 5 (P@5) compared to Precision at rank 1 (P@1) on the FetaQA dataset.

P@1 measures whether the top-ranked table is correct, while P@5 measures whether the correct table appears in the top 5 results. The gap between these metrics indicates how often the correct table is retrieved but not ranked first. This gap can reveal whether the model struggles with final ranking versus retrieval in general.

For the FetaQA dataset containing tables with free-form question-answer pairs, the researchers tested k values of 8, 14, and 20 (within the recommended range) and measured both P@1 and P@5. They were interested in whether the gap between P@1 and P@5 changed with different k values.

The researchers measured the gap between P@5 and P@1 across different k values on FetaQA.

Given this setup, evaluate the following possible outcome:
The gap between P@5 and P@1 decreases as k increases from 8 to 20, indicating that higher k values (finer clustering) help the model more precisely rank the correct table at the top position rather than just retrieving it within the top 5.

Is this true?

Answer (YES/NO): NO